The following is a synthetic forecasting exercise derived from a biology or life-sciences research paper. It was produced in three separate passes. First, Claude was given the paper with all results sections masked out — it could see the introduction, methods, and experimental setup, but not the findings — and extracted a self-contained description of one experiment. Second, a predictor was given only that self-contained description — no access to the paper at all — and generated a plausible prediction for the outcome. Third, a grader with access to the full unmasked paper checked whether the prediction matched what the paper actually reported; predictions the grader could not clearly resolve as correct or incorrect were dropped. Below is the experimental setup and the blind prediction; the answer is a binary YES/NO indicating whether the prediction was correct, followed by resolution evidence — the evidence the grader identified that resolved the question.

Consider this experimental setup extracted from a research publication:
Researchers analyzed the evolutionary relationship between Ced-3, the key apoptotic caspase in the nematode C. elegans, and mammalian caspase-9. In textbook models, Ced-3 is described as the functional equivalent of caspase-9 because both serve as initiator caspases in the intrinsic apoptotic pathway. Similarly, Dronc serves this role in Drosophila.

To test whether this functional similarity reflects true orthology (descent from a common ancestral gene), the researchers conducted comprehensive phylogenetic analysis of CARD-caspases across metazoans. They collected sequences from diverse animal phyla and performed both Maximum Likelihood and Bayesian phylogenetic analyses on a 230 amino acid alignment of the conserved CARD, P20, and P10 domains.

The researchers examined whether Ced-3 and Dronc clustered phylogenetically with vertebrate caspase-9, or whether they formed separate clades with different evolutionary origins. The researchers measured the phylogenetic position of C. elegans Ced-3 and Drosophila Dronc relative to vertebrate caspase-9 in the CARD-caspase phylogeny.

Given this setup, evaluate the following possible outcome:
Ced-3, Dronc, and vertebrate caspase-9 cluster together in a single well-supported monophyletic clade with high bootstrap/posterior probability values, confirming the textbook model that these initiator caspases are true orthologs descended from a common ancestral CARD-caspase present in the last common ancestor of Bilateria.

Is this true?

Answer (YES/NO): NO